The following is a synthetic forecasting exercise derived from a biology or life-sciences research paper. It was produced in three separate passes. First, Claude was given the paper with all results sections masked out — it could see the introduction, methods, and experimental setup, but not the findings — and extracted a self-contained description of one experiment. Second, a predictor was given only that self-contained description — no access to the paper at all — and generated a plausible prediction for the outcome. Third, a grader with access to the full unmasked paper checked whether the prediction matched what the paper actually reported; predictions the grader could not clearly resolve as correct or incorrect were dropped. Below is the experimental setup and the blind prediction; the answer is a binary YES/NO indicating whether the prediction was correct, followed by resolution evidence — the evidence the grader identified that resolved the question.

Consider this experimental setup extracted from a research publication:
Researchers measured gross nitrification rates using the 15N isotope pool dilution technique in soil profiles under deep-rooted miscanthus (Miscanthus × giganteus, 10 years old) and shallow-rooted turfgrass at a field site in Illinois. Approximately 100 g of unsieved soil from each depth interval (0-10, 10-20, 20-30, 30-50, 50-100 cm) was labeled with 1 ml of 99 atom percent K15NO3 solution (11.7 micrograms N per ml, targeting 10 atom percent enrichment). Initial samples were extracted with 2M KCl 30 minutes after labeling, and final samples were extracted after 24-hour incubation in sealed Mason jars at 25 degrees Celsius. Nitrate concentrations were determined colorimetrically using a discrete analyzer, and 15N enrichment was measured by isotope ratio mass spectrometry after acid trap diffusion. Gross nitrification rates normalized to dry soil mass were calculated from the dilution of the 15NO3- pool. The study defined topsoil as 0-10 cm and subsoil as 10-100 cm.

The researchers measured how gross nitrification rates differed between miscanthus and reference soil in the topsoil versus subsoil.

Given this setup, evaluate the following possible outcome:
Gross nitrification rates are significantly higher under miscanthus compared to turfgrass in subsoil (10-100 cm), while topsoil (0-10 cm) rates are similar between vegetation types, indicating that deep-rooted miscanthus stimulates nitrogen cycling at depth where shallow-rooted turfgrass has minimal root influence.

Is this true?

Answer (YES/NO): NO